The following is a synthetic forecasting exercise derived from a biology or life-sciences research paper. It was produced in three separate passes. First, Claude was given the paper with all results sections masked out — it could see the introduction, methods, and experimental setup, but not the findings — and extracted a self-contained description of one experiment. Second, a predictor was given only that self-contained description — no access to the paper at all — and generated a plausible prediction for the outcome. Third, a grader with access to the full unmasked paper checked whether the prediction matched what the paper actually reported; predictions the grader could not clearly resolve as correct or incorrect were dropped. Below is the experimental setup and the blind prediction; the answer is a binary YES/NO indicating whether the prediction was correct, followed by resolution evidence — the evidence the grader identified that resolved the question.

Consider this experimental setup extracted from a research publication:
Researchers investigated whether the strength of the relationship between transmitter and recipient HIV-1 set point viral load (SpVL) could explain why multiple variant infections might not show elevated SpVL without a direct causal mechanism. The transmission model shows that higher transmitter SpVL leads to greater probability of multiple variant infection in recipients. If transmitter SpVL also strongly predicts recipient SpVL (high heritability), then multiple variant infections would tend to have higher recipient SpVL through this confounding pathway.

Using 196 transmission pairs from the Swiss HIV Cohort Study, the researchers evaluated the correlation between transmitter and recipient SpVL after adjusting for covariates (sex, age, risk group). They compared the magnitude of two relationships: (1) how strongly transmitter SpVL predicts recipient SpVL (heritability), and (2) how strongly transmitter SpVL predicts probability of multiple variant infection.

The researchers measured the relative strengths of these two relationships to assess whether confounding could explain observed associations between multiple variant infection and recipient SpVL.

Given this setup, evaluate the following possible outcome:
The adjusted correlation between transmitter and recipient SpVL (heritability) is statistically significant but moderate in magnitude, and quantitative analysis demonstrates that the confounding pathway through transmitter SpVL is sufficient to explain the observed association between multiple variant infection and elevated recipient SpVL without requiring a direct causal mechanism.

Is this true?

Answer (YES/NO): NO